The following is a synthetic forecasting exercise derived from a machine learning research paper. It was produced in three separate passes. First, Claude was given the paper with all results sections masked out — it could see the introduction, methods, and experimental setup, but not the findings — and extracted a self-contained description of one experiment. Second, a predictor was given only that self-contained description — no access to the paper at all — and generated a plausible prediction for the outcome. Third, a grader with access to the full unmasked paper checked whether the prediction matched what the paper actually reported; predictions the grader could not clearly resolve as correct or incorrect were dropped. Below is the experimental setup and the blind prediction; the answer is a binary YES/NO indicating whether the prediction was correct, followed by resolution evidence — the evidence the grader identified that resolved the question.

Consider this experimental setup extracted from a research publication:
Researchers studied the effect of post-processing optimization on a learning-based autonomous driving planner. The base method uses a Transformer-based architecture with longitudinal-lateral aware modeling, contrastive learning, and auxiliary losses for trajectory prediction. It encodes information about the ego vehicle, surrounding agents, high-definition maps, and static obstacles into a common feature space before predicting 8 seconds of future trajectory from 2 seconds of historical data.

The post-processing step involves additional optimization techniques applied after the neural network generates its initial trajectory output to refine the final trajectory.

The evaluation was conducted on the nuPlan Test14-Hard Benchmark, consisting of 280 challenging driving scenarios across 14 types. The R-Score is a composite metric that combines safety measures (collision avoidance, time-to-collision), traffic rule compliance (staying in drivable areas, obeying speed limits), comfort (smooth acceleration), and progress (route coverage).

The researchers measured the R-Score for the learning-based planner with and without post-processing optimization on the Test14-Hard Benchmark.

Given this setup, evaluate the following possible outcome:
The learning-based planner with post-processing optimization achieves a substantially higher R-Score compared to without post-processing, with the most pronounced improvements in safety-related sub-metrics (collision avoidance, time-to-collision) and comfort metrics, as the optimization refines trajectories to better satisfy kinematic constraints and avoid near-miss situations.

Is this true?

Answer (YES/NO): NO